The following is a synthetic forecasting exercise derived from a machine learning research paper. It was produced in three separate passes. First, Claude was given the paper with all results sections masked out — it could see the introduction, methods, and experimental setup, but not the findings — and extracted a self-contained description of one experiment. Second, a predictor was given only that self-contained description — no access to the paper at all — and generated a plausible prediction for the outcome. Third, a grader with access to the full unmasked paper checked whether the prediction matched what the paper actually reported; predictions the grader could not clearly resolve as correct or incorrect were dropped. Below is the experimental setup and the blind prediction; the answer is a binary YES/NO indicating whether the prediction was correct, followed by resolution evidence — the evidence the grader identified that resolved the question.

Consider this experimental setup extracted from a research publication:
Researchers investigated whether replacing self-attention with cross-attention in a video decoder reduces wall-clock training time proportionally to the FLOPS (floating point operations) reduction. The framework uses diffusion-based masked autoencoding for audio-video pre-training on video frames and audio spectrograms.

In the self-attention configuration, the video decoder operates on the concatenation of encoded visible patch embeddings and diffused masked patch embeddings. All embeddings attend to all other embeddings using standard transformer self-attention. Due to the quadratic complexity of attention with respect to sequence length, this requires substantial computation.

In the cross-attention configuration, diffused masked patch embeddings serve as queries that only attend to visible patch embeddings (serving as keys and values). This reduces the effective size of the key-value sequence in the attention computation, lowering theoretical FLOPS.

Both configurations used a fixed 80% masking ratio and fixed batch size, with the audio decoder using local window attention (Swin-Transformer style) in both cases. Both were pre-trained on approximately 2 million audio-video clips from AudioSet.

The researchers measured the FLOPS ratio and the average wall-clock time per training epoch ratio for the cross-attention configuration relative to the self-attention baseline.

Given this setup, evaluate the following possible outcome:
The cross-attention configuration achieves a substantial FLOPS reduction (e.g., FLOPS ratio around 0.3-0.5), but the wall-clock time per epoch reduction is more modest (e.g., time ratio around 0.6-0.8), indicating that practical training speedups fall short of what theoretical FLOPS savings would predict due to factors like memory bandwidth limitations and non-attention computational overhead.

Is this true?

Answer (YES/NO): NO